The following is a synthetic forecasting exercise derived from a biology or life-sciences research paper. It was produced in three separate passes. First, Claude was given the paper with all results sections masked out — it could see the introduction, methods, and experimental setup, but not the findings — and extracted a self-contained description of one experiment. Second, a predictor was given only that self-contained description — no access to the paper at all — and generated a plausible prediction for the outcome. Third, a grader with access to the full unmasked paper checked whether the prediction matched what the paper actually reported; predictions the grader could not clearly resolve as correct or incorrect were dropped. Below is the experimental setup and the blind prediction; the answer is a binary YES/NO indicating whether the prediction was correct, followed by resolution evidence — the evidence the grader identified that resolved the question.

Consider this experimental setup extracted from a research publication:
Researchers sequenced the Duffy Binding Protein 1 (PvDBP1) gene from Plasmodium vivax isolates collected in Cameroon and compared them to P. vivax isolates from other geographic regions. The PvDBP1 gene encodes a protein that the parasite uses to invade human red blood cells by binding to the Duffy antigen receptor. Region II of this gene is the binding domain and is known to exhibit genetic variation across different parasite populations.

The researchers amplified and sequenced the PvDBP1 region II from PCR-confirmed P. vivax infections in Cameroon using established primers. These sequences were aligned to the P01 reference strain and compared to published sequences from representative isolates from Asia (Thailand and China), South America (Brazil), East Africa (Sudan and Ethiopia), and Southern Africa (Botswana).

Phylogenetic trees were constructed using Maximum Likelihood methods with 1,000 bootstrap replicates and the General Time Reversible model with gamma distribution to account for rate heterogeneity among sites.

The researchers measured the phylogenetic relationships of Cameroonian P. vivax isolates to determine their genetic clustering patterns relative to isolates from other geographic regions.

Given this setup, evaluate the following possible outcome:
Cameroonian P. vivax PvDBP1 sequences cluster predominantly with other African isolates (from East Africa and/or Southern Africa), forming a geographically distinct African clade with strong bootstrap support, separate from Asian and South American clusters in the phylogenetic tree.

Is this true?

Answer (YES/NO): NO